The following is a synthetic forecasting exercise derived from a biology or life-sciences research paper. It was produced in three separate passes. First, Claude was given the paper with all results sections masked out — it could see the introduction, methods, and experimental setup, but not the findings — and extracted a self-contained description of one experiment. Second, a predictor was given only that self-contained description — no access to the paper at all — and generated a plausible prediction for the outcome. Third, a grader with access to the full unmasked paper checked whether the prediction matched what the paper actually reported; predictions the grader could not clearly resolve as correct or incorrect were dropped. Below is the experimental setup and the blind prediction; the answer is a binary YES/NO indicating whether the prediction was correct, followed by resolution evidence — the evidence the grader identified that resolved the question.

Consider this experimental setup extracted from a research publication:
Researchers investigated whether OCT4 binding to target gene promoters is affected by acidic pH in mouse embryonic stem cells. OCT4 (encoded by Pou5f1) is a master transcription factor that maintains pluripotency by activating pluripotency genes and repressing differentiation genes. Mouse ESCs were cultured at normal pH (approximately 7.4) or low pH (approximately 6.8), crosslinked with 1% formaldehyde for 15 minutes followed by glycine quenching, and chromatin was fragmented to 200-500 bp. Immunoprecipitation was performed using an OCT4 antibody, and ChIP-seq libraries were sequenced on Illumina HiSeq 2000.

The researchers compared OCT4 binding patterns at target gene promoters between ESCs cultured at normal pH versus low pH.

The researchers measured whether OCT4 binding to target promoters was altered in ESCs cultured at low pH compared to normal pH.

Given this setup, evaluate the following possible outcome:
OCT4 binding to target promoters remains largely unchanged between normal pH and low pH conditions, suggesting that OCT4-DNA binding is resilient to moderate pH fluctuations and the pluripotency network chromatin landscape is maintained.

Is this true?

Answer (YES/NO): NO